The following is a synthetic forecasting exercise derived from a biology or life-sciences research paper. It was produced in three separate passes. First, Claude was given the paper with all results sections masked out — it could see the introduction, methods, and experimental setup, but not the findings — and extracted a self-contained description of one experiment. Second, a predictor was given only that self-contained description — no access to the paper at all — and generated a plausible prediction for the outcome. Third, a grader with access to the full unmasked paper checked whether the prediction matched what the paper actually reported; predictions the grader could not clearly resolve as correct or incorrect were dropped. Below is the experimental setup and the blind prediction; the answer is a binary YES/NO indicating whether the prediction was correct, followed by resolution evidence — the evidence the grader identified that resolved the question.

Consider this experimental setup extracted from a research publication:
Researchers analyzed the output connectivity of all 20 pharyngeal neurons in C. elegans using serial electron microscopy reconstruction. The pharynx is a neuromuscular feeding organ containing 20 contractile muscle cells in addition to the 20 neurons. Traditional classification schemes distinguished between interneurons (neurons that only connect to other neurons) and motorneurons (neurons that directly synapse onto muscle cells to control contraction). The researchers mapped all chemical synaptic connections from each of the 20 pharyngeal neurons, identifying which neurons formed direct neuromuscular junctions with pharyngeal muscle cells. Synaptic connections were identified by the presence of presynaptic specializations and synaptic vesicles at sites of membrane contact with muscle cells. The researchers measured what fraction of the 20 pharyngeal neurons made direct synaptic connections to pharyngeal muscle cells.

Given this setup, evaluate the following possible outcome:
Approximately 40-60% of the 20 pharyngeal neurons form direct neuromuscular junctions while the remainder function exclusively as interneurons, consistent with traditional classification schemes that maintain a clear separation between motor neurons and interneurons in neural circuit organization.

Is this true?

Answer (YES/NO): NO